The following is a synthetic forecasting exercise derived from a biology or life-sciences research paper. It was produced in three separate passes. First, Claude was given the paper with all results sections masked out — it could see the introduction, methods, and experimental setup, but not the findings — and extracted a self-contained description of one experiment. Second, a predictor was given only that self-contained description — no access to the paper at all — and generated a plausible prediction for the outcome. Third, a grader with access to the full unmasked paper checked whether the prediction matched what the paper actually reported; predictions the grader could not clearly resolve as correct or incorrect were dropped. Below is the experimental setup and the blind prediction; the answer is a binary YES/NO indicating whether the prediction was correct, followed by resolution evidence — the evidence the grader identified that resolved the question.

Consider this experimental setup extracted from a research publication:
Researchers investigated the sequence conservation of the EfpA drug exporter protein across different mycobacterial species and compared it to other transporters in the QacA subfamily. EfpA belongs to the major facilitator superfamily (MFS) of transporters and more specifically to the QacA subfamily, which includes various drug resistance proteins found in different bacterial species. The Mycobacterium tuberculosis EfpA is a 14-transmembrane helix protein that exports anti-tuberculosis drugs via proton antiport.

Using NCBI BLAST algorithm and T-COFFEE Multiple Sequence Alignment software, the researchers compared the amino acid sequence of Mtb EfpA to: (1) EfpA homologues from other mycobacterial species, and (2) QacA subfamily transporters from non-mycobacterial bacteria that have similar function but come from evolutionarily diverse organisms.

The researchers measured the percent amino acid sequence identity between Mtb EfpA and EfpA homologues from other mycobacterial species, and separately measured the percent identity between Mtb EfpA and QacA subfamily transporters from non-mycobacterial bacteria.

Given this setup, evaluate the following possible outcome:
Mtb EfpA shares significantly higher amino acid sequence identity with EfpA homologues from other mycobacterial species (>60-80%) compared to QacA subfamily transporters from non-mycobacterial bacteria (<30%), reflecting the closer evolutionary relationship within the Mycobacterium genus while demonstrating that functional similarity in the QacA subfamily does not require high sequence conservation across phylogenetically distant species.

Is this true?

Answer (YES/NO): NO